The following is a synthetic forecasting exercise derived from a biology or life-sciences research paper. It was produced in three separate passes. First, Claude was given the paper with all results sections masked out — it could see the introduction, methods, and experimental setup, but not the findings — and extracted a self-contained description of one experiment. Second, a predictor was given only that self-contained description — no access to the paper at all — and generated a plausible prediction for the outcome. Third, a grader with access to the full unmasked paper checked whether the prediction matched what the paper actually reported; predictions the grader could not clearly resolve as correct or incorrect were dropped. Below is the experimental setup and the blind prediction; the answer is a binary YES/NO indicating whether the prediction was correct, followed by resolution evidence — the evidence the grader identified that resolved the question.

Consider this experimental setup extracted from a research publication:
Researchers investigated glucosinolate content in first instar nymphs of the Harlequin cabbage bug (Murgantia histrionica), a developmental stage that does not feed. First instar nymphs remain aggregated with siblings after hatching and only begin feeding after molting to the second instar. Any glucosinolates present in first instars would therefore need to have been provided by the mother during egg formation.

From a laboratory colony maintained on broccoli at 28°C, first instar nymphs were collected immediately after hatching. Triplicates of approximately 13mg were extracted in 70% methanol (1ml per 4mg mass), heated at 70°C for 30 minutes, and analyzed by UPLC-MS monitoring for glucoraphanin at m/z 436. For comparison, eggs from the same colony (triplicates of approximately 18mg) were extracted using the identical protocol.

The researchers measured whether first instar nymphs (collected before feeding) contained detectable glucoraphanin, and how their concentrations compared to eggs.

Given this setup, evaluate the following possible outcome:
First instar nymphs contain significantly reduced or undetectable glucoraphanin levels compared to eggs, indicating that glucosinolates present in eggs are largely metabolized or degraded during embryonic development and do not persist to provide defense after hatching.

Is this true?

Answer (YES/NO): NO